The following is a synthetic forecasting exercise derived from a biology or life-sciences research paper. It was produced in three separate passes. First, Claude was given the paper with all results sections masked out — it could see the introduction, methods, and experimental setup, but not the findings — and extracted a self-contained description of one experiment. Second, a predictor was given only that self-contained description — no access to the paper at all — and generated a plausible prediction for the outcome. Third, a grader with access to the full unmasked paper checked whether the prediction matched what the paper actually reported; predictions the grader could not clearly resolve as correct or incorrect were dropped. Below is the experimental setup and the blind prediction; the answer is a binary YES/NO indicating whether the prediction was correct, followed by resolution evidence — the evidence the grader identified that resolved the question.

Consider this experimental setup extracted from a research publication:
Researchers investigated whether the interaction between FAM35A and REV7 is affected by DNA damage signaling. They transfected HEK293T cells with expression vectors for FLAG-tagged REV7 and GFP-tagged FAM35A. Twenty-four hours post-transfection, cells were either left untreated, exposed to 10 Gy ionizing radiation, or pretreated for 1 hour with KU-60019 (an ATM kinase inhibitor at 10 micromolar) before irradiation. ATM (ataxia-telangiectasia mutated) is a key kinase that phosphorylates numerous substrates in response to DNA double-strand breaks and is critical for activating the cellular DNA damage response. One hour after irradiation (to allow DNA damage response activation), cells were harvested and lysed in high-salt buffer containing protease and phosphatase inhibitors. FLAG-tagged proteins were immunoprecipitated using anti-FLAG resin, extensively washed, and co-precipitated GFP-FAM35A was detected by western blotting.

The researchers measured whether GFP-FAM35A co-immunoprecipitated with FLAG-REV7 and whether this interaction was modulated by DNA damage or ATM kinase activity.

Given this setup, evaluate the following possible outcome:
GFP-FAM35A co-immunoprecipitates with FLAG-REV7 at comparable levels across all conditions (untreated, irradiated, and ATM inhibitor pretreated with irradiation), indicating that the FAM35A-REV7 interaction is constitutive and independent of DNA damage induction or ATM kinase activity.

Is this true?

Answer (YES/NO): YES